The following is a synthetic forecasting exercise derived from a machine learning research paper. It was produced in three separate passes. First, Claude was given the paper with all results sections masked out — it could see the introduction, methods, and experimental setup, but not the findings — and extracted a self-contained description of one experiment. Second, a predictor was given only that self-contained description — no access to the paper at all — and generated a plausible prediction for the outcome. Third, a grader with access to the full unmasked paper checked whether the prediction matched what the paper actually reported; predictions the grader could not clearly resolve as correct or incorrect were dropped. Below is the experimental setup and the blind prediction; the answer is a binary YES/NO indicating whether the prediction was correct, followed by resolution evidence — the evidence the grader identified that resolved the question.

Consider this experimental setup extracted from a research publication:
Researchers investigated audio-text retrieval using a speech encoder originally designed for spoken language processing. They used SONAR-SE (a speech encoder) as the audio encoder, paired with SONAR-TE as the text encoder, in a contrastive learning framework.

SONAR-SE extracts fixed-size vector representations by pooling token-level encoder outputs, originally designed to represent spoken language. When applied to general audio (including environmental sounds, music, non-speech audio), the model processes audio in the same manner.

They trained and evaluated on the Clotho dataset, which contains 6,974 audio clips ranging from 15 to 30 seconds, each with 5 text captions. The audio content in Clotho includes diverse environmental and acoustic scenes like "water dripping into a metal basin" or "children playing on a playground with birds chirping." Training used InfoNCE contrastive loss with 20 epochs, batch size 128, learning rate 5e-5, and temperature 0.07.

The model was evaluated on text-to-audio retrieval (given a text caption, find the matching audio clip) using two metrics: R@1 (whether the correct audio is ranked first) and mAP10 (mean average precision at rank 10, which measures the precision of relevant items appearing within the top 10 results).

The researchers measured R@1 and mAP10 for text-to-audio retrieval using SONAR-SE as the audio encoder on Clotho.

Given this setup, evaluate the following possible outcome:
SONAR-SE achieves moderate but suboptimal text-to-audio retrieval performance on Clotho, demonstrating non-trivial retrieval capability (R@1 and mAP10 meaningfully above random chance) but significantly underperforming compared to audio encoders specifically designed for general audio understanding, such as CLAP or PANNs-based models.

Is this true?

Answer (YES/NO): NO